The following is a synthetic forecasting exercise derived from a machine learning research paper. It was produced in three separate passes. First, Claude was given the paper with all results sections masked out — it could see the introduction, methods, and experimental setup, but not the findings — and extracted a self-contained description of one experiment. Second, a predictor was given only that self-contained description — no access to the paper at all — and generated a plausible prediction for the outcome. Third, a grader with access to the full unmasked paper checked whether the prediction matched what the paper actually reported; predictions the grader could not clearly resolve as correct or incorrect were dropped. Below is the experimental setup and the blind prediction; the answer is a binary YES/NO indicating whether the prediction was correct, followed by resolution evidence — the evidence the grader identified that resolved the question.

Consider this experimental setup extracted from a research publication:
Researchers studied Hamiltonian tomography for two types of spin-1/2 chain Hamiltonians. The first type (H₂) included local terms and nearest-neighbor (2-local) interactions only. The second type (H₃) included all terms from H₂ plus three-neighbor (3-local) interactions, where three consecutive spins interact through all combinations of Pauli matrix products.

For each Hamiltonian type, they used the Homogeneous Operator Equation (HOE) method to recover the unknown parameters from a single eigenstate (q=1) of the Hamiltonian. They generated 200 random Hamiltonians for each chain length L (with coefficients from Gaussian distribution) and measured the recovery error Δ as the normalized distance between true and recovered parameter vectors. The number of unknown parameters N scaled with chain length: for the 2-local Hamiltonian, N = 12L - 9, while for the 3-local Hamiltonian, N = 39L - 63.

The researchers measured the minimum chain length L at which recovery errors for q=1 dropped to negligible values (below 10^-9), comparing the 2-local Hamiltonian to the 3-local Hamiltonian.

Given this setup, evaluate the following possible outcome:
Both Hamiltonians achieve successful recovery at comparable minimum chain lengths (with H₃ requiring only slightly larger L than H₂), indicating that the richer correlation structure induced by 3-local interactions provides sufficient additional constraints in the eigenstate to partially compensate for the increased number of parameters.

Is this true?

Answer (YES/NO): YES